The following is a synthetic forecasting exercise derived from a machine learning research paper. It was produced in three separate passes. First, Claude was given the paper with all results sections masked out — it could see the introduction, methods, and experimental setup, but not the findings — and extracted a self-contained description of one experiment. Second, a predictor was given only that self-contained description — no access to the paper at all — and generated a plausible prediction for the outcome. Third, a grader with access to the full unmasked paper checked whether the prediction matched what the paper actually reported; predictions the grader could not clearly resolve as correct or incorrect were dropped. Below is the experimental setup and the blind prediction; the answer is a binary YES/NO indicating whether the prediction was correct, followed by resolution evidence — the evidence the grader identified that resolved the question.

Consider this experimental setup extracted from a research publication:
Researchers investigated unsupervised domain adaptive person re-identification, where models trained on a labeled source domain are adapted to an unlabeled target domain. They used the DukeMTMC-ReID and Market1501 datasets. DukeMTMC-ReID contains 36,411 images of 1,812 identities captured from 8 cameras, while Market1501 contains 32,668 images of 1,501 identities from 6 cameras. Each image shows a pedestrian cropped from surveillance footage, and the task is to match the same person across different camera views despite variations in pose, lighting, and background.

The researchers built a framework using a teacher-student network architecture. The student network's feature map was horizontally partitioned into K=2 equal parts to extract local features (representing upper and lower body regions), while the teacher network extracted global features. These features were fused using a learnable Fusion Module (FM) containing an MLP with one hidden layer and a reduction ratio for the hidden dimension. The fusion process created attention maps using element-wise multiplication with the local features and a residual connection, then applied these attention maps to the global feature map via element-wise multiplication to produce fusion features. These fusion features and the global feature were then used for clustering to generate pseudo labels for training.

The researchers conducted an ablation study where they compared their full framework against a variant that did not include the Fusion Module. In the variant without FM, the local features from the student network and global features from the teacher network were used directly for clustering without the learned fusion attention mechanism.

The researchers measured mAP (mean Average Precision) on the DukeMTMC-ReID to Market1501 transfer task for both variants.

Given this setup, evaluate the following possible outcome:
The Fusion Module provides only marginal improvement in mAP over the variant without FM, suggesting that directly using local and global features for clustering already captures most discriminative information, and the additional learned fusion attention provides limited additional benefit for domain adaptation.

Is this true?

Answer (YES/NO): NO